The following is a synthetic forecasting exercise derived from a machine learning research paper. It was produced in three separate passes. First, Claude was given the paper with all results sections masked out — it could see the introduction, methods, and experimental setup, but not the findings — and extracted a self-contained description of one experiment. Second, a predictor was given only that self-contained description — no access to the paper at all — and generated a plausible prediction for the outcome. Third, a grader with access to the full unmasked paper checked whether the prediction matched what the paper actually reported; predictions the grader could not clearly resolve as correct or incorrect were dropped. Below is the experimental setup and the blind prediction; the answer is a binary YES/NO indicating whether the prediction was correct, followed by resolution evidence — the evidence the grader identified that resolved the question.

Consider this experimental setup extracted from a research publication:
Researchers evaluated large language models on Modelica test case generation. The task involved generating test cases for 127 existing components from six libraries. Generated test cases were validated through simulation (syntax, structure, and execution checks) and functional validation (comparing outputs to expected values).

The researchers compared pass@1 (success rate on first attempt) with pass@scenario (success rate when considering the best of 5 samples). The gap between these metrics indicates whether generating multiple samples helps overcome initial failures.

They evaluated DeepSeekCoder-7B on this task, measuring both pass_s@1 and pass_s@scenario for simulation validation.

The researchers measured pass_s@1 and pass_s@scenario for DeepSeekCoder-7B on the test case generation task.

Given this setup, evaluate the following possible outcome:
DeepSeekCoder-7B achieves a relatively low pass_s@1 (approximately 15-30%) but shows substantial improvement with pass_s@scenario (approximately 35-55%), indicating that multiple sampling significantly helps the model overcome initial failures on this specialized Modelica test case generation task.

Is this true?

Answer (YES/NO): NO